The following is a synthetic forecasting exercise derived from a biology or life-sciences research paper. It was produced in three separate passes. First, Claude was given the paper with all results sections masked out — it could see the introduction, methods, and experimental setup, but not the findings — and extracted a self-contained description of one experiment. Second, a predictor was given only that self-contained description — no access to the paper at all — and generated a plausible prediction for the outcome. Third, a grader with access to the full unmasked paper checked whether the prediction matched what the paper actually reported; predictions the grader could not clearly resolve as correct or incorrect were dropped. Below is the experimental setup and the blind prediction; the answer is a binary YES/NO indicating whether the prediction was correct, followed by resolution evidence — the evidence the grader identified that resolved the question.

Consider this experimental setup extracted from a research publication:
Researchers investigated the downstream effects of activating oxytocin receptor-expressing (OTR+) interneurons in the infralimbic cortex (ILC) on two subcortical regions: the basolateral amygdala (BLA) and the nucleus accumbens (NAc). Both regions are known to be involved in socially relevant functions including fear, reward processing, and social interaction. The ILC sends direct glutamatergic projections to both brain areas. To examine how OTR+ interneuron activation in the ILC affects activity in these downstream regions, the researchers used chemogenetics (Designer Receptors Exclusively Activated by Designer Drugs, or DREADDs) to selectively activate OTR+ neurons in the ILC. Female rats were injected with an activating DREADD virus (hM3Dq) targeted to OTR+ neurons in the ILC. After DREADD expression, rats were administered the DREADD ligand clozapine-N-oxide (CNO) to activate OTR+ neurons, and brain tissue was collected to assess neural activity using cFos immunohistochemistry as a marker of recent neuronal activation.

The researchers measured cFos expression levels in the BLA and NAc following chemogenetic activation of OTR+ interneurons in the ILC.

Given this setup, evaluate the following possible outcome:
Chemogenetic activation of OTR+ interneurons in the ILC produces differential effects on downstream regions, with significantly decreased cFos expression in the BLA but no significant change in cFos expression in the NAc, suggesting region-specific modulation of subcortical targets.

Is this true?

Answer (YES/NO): NO